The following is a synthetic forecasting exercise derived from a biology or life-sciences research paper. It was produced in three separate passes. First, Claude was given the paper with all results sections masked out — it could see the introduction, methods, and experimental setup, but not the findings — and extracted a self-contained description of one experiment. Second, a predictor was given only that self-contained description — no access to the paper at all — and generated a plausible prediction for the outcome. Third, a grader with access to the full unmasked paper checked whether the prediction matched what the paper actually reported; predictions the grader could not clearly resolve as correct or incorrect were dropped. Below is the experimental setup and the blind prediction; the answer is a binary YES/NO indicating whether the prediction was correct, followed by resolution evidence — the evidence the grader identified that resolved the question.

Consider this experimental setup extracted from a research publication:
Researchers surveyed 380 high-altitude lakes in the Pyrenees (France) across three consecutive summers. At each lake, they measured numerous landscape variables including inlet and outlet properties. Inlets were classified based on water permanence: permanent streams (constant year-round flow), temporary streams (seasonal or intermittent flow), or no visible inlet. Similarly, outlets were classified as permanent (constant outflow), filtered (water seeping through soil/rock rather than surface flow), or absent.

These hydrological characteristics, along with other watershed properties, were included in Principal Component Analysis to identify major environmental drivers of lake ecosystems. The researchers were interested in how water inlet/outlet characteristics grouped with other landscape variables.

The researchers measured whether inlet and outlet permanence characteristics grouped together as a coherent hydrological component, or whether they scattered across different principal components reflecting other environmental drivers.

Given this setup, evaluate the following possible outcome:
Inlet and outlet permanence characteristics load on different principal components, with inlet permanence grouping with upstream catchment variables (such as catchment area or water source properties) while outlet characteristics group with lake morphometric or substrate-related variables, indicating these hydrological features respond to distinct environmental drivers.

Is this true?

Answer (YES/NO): NO